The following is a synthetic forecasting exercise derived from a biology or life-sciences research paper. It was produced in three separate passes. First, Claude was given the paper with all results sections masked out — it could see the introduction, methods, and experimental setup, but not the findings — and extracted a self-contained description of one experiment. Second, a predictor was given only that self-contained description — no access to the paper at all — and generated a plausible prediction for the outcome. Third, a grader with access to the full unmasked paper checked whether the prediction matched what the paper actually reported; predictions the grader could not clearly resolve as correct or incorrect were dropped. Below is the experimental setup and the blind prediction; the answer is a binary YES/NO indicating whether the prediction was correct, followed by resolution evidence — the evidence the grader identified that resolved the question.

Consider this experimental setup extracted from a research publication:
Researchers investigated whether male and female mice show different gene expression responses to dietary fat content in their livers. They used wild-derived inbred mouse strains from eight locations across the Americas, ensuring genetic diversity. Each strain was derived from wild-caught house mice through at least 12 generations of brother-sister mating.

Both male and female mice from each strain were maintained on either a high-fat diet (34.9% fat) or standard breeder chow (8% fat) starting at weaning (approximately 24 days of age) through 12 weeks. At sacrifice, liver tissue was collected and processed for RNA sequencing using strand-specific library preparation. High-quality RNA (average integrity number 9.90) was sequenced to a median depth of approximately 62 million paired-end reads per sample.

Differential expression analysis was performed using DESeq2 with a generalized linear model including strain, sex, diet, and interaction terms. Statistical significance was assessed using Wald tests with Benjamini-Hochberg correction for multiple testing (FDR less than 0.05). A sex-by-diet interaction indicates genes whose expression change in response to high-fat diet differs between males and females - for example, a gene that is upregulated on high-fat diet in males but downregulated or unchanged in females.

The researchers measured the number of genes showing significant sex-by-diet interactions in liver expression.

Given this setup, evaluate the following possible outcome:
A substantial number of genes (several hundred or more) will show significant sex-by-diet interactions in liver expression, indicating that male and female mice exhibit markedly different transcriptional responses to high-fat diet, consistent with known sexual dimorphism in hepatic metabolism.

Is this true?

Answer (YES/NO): NO